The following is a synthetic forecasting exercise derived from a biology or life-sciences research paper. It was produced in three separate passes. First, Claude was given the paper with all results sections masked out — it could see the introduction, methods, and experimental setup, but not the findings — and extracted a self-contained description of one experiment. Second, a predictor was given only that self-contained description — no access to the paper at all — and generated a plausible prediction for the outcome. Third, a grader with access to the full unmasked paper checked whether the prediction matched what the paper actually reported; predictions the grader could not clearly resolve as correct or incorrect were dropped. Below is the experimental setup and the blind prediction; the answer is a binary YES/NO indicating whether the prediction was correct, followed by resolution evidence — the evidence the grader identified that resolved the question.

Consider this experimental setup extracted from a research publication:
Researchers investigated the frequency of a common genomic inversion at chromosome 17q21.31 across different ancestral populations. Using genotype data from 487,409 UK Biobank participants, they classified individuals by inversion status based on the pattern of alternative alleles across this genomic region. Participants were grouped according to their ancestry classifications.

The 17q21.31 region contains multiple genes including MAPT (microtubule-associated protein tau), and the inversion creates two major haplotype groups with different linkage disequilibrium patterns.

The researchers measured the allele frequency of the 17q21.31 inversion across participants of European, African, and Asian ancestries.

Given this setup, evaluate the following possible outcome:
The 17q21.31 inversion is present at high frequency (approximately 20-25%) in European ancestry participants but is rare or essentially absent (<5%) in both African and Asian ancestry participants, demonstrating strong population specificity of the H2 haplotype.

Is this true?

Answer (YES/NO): YES